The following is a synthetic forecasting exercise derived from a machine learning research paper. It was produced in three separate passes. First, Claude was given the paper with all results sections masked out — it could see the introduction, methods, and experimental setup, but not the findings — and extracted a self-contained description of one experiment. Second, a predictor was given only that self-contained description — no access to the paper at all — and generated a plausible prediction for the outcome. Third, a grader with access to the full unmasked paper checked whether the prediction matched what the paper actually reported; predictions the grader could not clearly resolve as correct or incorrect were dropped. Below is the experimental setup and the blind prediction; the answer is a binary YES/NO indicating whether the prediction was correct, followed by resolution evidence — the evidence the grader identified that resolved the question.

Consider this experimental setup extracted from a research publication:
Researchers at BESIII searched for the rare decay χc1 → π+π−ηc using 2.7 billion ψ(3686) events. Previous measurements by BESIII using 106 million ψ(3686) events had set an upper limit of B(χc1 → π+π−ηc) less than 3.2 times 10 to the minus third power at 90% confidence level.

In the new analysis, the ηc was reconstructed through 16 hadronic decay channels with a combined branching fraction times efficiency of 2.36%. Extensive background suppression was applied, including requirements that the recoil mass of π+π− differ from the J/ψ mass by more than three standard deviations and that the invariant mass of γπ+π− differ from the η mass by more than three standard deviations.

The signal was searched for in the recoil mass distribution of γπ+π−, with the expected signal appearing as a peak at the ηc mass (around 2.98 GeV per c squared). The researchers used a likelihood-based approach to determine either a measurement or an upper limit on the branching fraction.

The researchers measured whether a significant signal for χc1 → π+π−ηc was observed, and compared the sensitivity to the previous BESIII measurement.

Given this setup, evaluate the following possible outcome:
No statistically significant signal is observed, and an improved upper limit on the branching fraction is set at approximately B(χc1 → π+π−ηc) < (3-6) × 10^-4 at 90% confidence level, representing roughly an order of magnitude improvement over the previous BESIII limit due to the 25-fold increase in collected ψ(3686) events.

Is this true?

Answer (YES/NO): YES